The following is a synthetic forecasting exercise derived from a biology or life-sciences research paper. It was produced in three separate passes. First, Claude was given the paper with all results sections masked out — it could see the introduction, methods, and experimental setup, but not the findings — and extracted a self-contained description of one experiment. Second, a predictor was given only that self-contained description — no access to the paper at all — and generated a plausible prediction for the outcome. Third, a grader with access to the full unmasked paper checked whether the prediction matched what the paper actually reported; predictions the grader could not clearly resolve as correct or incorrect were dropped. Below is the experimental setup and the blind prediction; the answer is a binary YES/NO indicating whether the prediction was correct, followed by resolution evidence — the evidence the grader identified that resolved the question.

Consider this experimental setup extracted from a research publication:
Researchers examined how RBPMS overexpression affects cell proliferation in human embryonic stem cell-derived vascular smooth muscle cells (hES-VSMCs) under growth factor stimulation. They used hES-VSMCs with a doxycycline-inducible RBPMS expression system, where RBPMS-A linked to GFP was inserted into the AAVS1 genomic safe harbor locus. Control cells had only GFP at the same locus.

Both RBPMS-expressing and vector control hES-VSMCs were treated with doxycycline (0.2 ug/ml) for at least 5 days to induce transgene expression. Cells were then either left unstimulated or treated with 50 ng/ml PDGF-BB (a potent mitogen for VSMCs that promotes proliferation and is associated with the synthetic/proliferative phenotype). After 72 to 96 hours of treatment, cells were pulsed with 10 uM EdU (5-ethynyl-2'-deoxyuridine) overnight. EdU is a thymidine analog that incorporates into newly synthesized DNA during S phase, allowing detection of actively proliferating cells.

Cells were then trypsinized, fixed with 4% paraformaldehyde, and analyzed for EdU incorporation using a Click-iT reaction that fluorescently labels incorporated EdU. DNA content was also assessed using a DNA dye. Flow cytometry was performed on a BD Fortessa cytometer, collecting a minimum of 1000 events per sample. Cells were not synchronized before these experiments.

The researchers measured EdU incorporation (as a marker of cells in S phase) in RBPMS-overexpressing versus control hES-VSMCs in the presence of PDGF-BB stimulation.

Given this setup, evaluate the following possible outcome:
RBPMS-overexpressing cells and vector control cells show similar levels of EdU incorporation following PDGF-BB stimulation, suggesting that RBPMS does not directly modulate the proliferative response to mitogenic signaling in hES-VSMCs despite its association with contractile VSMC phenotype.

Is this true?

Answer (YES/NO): NO